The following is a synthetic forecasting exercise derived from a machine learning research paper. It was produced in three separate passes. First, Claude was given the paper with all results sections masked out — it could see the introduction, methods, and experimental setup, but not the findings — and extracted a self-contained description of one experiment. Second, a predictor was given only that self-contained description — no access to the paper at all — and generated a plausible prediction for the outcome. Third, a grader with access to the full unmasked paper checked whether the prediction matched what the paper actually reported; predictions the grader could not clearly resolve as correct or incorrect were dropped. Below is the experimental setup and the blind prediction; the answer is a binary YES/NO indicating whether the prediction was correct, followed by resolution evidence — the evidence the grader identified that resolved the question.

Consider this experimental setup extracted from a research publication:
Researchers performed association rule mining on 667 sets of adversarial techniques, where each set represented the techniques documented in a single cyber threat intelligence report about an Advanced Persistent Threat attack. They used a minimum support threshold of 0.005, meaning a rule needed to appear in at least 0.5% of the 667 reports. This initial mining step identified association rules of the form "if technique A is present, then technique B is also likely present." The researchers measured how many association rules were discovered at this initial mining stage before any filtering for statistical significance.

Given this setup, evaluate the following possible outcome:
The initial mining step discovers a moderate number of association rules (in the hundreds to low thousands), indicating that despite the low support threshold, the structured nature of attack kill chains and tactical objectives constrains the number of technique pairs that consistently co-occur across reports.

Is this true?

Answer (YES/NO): NO